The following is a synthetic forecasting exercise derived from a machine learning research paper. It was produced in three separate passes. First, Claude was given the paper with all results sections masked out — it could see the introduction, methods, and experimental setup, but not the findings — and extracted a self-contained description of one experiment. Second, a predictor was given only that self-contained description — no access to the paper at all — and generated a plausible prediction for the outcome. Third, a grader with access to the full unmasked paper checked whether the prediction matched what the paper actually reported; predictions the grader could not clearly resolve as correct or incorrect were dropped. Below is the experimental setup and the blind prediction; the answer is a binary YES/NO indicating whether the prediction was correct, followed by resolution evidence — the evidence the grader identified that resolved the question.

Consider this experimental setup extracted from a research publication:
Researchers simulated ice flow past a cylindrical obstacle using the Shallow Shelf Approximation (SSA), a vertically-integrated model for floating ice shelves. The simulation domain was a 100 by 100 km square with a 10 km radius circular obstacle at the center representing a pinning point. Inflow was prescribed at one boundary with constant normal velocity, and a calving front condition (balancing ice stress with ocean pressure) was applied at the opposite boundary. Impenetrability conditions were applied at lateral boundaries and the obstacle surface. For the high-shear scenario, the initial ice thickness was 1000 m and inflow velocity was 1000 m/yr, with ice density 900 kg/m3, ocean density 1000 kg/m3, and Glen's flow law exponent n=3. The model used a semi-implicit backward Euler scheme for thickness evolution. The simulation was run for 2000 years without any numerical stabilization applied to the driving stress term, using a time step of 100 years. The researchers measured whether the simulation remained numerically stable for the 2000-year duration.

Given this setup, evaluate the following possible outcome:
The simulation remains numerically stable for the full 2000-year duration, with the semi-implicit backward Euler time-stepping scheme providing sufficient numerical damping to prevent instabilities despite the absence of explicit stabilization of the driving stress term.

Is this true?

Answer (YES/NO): NO